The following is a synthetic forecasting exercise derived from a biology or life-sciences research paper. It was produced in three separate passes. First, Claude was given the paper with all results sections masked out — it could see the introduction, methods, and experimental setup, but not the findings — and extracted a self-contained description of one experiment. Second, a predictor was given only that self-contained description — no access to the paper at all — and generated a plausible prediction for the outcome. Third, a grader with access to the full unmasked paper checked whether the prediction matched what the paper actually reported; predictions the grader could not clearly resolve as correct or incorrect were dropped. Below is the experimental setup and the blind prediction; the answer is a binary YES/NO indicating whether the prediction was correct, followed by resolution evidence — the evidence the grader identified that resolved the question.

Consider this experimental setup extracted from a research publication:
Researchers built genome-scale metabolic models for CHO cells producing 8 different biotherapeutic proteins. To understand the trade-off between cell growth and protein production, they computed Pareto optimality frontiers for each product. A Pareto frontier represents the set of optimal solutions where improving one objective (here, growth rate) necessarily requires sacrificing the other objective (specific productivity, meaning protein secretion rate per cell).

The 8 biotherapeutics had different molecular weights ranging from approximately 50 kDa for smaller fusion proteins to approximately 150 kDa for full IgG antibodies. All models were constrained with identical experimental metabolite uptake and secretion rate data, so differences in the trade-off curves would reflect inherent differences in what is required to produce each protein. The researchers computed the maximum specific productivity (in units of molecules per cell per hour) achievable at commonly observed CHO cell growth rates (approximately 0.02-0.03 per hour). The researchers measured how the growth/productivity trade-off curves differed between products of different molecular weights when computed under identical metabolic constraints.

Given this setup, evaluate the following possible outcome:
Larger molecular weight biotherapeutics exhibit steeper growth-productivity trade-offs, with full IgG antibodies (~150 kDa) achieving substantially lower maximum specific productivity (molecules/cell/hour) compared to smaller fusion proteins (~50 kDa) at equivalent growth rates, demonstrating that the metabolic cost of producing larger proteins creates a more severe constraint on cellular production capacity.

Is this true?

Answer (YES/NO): NO